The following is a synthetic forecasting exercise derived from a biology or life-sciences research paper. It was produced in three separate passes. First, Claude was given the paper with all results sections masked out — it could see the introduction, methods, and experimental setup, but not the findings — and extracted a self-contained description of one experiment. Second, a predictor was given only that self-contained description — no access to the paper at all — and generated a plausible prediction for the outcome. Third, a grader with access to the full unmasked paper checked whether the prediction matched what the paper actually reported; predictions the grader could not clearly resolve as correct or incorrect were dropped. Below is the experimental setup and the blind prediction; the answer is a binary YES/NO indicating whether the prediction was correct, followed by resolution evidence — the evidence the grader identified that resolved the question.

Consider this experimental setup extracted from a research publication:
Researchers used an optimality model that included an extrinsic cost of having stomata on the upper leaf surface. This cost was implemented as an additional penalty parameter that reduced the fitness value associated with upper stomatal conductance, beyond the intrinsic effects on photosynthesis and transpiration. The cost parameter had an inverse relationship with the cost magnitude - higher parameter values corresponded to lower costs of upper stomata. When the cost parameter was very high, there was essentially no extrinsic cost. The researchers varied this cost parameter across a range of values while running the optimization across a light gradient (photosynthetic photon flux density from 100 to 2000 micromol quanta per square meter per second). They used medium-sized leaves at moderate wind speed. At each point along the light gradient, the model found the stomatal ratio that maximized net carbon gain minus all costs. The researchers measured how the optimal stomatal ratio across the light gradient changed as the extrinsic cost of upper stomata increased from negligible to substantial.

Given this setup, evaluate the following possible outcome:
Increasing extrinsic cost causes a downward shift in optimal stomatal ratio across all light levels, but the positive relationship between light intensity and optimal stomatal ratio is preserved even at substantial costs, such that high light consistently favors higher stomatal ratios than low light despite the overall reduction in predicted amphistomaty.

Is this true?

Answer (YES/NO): NO